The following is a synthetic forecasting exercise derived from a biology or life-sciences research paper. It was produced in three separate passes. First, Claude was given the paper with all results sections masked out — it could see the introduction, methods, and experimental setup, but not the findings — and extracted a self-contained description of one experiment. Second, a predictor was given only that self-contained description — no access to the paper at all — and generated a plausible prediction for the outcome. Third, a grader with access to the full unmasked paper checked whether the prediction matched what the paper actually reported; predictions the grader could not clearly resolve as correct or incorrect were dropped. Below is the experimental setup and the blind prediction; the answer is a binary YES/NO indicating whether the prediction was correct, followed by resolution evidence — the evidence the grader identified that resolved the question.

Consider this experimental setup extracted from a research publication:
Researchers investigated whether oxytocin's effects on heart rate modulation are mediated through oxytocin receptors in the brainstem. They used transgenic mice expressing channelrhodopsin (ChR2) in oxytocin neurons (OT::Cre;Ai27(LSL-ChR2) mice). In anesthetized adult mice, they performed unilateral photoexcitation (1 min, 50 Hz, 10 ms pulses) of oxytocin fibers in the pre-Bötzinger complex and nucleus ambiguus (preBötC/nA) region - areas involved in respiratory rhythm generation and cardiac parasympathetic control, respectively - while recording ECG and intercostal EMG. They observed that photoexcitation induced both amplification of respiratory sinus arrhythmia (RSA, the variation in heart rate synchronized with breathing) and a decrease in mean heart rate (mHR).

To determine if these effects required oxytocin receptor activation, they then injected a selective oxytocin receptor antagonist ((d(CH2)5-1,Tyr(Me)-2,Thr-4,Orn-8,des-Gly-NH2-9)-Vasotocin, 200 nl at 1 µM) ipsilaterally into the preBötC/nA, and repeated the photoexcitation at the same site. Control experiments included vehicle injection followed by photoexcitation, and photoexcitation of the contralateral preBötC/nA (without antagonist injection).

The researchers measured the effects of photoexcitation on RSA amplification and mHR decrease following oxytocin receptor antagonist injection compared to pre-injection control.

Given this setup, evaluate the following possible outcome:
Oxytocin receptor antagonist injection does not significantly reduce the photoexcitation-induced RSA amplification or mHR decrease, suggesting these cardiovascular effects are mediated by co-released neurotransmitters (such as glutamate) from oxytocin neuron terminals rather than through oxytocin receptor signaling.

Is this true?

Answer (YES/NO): NO